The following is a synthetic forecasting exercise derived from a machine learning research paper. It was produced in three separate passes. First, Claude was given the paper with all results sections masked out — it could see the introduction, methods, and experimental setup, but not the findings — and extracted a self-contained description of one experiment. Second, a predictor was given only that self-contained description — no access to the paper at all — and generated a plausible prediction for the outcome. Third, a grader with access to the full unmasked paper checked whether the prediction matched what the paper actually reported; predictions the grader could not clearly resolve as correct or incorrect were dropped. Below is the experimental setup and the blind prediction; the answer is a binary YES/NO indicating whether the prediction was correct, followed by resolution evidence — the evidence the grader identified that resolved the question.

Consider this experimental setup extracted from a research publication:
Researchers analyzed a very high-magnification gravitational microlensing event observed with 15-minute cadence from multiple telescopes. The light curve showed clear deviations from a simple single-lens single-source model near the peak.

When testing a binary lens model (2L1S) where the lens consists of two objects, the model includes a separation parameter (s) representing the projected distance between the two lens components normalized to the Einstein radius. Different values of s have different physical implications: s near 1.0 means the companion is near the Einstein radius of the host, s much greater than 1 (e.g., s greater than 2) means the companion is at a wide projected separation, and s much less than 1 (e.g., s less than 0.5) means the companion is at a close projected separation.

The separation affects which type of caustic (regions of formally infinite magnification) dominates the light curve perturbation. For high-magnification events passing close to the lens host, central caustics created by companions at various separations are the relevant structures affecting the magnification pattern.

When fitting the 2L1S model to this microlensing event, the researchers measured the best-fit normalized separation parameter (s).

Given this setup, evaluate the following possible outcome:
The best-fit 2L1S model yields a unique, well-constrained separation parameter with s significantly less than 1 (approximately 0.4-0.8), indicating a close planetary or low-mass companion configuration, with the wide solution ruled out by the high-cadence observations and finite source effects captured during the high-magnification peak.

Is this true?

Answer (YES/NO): NO